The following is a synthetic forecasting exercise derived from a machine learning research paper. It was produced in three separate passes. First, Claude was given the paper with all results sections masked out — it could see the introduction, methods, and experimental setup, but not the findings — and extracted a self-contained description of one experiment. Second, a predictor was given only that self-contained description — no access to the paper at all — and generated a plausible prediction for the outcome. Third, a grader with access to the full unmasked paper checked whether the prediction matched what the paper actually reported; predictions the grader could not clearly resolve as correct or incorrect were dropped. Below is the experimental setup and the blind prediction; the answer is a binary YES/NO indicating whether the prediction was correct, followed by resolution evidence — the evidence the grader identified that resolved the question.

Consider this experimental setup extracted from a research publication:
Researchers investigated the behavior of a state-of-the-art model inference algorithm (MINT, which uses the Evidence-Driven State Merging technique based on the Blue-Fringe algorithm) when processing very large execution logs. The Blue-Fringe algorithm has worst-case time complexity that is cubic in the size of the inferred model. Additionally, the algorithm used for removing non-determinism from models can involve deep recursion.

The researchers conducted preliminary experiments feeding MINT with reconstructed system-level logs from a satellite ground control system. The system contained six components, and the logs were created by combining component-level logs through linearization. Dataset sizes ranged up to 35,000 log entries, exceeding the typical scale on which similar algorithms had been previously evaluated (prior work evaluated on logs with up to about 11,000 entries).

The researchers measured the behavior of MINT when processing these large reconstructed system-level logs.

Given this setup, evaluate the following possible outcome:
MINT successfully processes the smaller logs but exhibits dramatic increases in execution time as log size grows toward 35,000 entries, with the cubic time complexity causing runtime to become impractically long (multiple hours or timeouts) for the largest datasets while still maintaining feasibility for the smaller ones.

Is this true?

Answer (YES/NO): YES